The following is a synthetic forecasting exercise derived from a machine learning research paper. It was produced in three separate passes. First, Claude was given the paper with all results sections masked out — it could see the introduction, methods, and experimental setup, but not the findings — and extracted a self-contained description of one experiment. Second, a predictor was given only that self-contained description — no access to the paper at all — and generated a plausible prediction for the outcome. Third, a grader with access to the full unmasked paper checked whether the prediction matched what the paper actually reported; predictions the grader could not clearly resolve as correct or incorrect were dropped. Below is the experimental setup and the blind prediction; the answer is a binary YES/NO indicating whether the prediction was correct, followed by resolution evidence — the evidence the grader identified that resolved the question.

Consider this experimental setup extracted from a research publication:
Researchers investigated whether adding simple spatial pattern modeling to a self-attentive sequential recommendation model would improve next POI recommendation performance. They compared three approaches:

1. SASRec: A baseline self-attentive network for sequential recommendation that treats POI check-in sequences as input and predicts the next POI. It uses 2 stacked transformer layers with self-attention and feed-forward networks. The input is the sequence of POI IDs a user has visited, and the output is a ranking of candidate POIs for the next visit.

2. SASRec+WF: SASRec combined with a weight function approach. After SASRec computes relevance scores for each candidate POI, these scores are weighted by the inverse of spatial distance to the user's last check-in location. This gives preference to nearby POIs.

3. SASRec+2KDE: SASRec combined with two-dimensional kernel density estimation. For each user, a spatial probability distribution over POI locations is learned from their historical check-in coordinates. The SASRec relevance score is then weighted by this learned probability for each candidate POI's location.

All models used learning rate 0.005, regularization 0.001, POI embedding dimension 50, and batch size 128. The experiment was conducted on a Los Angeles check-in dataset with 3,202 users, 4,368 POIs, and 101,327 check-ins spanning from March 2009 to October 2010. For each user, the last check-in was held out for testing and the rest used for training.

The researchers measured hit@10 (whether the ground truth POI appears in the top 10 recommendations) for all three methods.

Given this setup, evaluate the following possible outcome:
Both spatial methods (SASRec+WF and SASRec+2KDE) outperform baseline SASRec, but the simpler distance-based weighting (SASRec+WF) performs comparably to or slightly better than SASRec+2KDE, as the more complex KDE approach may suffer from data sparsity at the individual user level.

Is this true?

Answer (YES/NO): NO